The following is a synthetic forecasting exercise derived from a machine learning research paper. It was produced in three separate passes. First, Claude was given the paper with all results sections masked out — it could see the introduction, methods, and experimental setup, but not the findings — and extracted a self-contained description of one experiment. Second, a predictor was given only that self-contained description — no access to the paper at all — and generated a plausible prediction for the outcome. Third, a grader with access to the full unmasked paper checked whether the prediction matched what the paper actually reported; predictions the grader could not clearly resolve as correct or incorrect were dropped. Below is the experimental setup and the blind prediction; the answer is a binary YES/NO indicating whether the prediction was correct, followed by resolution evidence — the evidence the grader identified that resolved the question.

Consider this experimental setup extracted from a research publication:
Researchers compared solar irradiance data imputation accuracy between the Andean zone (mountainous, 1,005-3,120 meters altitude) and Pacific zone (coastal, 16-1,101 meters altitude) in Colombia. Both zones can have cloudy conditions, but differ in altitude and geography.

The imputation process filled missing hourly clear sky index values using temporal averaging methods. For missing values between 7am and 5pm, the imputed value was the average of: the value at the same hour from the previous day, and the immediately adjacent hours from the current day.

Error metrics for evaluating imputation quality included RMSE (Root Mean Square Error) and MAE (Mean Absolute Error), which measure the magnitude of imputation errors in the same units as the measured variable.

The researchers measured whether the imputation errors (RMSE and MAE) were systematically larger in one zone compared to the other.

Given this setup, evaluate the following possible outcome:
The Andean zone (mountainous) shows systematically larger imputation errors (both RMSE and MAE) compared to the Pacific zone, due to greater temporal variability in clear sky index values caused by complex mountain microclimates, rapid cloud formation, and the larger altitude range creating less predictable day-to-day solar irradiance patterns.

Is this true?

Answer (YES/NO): YES